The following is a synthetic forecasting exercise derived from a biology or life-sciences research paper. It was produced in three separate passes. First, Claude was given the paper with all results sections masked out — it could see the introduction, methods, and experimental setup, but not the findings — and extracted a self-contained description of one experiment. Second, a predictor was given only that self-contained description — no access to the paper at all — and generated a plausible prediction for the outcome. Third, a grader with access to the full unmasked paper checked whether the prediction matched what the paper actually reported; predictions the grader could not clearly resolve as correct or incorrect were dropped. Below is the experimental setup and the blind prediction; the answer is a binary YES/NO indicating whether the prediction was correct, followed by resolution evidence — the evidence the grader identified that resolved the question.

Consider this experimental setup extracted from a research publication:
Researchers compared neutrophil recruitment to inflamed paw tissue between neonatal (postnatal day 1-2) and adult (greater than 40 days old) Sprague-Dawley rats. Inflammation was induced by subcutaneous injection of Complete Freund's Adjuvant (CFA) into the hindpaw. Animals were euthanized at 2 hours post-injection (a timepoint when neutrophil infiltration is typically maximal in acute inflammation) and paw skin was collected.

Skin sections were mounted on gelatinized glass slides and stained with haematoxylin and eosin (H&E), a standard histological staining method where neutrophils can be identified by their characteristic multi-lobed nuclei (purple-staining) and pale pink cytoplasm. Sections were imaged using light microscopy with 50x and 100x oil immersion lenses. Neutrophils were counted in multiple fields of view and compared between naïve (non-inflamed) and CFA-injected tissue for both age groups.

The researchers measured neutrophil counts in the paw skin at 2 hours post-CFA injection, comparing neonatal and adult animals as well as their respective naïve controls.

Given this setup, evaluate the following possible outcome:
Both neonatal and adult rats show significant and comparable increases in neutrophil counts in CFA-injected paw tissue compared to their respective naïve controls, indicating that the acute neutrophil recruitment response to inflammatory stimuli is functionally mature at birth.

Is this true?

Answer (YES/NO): YES